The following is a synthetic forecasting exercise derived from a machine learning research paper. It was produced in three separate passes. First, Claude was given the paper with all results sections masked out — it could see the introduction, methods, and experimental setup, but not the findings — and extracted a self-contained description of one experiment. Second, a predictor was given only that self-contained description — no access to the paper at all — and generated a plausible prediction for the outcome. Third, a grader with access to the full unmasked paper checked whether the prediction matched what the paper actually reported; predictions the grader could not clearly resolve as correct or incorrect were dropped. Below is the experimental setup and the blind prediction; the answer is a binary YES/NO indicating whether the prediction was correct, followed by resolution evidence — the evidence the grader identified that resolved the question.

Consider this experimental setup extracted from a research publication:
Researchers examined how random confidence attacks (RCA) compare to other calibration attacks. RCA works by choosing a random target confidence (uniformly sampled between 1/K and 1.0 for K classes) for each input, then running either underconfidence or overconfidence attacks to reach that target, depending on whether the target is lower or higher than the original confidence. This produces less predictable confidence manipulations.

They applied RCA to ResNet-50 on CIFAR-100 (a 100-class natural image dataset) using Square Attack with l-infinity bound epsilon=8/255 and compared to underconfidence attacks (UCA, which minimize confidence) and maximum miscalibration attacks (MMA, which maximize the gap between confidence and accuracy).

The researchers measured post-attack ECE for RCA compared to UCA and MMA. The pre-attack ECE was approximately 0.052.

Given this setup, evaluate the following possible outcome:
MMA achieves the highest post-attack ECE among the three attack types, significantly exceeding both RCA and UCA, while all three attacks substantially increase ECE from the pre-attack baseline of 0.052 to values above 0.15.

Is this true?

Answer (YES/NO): YES